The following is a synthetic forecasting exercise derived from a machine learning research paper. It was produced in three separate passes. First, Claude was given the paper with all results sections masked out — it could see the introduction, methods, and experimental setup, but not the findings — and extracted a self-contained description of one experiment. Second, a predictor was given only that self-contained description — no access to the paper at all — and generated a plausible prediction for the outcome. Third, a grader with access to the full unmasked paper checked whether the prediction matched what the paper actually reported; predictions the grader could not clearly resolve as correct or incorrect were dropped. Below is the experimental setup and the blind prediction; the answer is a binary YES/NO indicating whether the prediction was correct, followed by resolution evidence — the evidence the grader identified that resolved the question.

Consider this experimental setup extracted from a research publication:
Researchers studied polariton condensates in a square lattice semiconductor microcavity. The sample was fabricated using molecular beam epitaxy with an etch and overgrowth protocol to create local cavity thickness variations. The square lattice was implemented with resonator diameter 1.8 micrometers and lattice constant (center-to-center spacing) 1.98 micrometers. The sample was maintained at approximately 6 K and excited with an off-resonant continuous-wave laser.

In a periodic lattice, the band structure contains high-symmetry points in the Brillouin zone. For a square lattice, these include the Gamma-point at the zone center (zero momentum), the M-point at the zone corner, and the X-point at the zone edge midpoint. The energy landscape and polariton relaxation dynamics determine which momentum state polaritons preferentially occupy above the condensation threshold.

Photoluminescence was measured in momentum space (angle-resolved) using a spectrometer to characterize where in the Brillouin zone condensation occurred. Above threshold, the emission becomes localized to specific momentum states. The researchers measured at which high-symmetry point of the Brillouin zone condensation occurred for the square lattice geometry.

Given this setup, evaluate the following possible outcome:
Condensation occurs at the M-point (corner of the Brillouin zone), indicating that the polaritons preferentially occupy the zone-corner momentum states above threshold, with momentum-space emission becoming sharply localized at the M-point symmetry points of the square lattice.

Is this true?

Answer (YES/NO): YES